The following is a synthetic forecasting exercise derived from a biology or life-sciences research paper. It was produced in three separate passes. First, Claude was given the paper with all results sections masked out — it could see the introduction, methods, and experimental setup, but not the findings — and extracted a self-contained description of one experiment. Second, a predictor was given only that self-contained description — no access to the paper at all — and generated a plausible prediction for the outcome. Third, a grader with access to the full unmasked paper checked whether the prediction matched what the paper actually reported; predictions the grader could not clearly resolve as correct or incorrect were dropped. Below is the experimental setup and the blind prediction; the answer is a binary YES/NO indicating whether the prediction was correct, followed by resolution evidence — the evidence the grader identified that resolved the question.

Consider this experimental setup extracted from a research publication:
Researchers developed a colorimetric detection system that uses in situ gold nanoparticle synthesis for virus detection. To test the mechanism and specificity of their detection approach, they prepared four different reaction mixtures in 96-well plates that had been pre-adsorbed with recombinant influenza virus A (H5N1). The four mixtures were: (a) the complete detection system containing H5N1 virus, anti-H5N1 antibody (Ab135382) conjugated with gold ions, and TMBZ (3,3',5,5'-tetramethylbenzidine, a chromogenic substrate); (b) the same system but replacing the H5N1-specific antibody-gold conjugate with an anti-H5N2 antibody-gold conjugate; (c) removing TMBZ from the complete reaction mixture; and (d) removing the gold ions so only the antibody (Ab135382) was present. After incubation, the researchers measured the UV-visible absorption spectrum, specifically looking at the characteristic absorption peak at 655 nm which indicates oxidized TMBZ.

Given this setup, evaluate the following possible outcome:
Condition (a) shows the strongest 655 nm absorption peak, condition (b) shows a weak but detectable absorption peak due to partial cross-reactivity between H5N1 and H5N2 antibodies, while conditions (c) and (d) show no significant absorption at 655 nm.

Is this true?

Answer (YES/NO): NO